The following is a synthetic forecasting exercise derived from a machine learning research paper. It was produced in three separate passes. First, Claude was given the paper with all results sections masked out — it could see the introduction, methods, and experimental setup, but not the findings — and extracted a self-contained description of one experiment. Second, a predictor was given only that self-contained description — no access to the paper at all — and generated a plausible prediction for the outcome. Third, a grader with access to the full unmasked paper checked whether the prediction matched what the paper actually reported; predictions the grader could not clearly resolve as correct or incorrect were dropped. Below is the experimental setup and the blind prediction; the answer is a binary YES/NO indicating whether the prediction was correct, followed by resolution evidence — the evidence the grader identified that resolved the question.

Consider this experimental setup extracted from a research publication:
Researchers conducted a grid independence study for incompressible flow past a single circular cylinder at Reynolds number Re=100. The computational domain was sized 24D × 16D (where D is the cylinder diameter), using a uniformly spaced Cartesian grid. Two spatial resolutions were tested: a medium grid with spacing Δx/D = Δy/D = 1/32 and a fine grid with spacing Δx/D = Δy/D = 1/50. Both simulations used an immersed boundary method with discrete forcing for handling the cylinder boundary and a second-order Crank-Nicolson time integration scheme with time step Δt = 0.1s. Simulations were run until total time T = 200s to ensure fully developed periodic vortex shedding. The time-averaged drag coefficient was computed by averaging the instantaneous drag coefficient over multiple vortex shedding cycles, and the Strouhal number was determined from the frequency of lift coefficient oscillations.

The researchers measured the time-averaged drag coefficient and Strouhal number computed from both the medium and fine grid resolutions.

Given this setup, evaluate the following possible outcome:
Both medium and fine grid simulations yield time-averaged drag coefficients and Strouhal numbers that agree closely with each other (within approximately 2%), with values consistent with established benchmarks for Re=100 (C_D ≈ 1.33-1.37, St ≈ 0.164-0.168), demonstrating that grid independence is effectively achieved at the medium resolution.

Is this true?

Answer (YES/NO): NO